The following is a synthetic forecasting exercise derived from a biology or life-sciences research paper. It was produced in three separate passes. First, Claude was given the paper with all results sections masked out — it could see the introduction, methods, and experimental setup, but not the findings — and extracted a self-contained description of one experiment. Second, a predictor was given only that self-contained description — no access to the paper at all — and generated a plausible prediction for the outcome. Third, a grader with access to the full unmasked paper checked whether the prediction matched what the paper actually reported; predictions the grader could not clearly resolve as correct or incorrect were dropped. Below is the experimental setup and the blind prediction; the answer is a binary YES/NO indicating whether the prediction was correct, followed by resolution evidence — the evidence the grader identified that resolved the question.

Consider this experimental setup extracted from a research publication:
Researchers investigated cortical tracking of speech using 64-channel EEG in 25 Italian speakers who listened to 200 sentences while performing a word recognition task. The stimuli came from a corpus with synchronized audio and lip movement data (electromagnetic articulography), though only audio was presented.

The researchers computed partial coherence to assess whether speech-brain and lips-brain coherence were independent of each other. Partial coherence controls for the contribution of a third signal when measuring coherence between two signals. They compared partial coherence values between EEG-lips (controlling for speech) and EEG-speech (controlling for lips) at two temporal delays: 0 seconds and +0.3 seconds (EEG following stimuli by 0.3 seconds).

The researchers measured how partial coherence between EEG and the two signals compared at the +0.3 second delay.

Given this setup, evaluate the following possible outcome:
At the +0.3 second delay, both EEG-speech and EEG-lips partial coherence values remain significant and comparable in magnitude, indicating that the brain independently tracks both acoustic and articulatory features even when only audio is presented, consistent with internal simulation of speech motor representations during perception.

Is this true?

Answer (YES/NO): NO